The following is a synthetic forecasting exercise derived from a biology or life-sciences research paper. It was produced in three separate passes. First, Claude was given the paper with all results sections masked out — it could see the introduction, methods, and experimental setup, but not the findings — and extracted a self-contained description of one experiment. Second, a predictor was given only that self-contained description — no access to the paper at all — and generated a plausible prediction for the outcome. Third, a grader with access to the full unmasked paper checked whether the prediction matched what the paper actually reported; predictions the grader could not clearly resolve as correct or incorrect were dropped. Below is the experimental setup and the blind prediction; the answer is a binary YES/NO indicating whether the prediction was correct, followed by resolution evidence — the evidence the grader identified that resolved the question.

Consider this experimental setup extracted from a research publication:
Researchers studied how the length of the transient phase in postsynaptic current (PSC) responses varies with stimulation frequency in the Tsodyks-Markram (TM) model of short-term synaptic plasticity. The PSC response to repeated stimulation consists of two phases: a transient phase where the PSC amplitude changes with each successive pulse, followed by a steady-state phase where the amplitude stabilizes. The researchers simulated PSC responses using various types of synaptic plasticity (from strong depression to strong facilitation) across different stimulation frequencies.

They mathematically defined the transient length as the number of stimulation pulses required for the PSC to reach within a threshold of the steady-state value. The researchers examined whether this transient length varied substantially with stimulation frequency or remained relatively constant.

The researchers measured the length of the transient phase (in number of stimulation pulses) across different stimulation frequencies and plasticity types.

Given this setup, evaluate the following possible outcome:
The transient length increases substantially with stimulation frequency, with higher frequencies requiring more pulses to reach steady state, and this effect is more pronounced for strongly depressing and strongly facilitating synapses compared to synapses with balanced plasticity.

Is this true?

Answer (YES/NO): NO